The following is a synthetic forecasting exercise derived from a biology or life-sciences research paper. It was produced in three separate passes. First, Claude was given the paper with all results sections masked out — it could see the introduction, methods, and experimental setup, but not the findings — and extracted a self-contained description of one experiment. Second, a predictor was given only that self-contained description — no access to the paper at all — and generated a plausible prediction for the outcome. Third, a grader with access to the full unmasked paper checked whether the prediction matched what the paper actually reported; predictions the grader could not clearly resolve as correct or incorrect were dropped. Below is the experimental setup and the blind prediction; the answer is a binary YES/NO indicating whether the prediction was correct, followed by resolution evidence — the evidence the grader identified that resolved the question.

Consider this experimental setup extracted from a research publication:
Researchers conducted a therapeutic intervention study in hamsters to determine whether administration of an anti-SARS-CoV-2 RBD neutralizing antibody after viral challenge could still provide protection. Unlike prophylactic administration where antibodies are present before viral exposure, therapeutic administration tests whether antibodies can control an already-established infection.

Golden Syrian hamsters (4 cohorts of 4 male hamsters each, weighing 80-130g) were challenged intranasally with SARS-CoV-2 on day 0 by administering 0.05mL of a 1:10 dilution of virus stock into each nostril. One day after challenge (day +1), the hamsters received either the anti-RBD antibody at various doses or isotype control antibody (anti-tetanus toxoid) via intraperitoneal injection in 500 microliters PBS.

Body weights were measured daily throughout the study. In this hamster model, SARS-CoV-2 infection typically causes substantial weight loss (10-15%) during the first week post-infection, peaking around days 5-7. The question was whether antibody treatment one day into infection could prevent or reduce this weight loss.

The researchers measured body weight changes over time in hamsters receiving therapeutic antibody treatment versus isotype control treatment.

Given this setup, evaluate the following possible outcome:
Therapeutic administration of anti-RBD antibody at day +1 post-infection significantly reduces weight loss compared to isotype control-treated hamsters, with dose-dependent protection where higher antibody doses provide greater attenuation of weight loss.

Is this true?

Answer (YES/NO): YES